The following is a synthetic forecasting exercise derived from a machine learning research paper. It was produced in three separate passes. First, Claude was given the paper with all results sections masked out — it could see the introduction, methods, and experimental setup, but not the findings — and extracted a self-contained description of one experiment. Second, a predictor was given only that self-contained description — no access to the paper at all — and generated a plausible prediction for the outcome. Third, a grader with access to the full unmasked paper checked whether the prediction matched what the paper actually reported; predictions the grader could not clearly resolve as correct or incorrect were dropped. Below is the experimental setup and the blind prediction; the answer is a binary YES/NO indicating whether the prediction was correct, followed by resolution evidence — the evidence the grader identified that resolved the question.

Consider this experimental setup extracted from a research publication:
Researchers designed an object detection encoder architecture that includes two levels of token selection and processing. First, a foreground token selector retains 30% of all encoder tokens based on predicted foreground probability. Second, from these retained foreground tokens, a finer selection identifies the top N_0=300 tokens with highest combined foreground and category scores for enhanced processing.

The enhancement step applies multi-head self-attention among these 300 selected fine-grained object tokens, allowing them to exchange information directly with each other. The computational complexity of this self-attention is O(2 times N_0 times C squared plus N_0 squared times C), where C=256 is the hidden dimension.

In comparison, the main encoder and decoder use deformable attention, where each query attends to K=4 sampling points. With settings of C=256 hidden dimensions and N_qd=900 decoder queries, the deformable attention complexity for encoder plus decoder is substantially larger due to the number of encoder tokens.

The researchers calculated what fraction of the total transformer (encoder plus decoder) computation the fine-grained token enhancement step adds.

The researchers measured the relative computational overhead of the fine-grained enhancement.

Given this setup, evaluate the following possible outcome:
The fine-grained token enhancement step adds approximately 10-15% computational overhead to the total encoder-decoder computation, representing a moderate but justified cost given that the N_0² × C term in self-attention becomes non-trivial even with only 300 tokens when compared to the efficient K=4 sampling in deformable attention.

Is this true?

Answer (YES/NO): NO